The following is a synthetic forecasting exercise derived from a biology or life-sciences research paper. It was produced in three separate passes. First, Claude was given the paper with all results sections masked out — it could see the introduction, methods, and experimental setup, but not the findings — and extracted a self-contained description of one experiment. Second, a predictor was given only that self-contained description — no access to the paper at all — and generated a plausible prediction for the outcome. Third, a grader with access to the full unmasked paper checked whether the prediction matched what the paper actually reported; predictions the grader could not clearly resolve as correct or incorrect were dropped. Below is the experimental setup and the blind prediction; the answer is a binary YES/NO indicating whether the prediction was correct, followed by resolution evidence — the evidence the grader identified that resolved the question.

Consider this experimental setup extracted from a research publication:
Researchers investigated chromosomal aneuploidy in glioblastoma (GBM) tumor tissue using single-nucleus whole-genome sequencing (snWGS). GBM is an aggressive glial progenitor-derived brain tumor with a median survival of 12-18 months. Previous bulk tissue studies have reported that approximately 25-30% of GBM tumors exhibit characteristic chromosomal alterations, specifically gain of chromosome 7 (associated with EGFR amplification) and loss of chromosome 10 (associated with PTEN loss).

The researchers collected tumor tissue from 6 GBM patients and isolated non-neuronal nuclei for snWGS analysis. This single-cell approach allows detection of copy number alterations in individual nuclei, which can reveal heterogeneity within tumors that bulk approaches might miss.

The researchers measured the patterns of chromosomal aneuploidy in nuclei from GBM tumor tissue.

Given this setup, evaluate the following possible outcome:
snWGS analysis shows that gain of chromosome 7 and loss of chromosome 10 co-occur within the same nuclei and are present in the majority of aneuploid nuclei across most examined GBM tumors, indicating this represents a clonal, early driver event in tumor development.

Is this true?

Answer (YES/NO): NO